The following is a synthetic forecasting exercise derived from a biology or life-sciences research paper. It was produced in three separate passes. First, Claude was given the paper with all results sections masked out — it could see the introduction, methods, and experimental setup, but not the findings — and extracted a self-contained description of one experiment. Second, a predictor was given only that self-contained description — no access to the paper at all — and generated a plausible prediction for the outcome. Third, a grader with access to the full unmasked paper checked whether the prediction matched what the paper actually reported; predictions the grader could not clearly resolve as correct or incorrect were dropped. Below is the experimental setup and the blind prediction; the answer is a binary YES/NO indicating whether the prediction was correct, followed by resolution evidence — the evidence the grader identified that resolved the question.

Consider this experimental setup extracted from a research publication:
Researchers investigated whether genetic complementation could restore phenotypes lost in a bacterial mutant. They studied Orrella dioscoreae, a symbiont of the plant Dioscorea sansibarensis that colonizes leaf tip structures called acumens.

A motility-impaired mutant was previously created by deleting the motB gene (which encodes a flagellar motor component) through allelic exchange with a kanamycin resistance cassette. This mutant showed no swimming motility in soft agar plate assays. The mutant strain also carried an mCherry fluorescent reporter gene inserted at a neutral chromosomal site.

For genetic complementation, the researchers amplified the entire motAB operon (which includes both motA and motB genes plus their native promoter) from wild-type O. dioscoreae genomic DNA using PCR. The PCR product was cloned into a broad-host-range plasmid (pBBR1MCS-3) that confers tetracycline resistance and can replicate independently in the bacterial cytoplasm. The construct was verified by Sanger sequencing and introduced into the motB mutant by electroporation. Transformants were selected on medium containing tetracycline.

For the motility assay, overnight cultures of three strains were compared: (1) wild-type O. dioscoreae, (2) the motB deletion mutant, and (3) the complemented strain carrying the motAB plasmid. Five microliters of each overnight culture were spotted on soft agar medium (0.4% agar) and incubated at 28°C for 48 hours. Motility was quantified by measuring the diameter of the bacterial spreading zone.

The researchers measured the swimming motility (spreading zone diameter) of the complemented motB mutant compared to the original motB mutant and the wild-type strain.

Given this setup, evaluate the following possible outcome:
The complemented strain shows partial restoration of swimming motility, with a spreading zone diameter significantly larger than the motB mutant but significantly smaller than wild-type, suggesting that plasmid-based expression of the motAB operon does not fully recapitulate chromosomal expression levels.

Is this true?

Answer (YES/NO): YES